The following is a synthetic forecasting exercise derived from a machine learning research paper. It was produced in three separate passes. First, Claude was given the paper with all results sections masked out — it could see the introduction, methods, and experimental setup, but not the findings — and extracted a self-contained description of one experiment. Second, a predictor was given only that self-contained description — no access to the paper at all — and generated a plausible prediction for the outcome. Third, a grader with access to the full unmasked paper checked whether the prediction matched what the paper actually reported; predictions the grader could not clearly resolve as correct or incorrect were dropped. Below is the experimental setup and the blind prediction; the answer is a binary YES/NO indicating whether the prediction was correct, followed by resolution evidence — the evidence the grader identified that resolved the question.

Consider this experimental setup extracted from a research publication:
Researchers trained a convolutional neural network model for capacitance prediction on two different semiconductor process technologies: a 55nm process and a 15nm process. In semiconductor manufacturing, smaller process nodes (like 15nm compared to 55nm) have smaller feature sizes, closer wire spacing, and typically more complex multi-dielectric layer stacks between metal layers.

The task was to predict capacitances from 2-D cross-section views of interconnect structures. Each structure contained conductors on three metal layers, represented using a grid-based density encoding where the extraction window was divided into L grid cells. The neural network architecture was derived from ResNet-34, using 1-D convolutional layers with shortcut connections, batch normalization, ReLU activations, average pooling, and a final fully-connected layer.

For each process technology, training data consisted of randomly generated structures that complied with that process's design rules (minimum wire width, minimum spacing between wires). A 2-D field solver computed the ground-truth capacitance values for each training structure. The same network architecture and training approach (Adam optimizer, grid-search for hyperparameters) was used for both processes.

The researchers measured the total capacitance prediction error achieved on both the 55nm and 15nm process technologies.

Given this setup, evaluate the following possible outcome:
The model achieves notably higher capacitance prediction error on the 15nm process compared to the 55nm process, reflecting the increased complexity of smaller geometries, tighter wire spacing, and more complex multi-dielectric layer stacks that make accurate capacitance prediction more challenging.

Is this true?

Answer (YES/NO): NO